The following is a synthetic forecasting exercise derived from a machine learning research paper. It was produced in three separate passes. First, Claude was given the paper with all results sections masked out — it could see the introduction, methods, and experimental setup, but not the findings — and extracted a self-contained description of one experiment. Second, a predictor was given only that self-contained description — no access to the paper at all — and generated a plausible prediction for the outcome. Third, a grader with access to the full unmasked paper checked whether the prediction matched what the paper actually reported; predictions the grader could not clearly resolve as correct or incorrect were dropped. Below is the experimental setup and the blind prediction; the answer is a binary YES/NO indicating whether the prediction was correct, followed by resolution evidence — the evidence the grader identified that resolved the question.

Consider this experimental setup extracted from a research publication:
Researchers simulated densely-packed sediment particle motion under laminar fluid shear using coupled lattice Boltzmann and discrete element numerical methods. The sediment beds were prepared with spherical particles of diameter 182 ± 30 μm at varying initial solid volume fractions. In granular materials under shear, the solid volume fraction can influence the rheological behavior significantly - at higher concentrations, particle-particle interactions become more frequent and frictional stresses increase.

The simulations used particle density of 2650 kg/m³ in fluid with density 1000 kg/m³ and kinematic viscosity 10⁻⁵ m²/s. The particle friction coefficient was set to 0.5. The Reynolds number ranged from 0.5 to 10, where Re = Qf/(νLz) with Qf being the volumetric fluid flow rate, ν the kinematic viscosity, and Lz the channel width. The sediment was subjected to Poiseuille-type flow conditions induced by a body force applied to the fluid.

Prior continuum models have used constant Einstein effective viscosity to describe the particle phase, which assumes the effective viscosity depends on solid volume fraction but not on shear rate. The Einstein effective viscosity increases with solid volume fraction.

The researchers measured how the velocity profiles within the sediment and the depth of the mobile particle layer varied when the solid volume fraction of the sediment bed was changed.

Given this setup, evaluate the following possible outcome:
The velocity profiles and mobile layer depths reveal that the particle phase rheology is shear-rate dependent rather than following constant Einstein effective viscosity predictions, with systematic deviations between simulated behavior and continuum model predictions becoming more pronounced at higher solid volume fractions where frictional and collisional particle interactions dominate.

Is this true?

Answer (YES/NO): YES